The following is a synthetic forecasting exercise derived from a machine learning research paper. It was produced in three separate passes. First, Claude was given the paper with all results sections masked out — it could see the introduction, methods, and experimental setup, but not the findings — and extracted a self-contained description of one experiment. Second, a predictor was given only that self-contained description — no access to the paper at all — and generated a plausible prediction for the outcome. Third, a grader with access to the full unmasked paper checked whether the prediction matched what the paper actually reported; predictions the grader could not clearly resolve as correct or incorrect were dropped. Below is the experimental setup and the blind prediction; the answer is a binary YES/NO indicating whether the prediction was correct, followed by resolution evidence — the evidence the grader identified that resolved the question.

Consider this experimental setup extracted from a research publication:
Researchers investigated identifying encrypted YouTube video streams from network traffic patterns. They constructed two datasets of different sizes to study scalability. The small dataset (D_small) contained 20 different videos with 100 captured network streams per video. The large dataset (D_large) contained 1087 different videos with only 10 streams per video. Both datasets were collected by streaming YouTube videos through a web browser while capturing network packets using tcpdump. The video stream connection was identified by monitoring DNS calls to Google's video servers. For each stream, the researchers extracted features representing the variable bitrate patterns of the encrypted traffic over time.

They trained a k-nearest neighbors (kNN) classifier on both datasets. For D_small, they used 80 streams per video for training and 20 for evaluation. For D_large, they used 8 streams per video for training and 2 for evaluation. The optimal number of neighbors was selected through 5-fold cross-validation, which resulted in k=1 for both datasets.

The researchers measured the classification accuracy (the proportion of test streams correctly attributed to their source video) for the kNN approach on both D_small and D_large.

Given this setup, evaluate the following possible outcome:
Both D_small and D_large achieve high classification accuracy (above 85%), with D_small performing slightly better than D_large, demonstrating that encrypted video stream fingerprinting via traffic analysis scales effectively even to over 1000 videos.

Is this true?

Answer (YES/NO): NO